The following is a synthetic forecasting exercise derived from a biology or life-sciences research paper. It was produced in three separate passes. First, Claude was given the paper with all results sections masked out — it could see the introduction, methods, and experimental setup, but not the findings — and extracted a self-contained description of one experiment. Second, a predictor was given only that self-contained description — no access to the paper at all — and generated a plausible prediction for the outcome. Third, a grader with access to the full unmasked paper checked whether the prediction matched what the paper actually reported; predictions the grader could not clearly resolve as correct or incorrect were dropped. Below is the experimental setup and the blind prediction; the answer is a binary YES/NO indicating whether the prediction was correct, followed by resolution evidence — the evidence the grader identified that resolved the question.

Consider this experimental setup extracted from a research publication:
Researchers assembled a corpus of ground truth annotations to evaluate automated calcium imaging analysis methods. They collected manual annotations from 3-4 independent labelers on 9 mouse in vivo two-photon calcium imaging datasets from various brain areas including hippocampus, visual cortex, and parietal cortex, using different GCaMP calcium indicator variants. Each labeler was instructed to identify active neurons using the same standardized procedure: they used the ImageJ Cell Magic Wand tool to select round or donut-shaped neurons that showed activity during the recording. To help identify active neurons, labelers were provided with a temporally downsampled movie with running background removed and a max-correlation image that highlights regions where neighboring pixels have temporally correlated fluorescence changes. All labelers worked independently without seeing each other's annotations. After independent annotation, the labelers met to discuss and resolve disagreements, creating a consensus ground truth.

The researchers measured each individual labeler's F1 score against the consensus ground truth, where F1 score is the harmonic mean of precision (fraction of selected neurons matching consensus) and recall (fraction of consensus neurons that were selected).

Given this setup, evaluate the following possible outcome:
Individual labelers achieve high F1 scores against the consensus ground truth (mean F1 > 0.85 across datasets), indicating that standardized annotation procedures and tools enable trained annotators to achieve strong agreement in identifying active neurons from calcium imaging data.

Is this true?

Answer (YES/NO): NO